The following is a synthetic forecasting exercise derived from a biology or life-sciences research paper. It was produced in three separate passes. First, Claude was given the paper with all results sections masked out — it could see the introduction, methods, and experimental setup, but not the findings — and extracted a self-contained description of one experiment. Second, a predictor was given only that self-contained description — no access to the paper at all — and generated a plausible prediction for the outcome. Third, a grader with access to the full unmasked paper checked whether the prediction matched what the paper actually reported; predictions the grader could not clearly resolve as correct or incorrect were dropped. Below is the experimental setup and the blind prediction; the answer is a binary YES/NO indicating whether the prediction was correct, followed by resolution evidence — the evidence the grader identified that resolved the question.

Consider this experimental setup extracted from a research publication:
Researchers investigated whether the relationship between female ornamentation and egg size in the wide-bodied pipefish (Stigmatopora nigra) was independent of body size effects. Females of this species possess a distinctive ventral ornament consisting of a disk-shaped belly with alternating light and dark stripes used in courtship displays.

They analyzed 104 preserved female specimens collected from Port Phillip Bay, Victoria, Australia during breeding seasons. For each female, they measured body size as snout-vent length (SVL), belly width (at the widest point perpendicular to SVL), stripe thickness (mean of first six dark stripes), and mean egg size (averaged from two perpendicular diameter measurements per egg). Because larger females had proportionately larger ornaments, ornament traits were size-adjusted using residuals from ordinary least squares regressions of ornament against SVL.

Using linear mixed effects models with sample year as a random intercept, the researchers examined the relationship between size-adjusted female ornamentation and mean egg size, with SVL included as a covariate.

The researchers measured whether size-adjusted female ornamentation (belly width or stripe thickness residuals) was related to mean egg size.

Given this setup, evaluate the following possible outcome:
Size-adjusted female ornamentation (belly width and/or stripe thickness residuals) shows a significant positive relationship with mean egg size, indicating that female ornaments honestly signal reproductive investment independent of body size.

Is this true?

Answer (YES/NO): NO